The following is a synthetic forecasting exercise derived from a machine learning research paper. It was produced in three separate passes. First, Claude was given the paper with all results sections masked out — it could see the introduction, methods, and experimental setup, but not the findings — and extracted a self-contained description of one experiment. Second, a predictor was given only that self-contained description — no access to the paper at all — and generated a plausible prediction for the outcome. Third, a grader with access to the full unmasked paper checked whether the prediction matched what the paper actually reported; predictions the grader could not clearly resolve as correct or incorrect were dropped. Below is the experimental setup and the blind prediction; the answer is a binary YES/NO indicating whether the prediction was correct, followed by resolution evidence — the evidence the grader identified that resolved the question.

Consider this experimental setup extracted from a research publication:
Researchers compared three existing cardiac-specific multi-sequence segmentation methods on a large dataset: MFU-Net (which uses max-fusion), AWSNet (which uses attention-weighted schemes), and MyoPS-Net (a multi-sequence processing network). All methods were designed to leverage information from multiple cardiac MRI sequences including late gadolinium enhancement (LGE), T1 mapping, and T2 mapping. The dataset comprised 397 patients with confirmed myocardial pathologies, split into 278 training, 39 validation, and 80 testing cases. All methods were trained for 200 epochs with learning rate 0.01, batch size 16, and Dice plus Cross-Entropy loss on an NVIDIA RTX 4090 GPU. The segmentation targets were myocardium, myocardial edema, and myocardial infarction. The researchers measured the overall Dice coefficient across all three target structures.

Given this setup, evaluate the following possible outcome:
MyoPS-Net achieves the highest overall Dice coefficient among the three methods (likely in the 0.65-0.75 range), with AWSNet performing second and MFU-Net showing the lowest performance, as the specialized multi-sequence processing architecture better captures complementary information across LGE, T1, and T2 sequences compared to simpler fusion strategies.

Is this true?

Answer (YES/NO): NO